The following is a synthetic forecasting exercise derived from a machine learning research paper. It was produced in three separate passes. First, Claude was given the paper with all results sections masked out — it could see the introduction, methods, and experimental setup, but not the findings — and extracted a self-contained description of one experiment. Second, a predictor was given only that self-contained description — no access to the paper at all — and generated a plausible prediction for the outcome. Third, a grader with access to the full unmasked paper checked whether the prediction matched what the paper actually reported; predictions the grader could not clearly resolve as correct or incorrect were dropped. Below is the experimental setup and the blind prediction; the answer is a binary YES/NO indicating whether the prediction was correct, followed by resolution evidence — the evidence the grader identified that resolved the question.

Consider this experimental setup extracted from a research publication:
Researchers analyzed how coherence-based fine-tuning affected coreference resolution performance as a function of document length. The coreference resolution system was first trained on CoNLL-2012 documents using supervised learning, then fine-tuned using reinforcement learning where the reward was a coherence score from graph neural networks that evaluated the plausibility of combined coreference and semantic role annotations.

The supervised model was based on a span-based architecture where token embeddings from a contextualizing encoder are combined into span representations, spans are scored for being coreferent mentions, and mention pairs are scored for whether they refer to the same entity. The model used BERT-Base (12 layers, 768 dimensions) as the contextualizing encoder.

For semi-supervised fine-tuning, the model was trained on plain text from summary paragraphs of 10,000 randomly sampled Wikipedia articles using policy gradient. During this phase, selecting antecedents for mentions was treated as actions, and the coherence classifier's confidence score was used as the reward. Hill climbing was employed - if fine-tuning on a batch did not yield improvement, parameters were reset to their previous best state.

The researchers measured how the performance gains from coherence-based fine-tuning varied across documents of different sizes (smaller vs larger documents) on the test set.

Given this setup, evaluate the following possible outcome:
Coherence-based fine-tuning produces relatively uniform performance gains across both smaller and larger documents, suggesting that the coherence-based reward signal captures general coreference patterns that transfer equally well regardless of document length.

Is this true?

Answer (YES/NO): NO